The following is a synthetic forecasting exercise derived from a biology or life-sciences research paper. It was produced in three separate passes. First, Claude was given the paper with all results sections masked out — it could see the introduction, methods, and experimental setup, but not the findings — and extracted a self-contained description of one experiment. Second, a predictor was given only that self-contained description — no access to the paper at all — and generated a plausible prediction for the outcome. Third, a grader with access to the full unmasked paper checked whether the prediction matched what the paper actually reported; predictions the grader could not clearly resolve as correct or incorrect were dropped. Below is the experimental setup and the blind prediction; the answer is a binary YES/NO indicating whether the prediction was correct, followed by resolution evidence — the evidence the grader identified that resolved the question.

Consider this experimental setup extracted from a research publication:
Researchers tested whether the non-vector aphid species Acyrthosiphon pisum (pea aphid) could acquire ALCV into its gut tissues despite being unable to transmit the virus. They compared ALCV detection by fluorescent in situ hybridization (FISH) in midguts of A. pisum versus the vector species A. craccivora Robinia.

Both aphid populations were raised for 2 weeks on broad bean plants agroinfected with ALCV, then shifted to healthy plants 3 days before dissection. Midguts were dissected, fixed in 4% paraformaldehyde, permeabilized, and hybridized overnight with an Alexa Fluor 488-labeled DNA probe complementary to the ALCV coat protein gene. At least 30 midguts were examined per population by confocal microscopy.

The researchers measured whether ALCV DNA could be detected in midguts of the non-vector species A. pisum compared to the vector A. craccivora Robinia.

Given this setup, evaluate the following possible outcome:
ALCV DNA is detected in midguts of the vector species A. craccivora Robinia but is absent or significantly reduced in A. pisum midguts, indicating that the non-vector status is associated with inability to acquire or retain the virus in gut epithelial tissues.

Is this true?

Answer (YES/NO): YES